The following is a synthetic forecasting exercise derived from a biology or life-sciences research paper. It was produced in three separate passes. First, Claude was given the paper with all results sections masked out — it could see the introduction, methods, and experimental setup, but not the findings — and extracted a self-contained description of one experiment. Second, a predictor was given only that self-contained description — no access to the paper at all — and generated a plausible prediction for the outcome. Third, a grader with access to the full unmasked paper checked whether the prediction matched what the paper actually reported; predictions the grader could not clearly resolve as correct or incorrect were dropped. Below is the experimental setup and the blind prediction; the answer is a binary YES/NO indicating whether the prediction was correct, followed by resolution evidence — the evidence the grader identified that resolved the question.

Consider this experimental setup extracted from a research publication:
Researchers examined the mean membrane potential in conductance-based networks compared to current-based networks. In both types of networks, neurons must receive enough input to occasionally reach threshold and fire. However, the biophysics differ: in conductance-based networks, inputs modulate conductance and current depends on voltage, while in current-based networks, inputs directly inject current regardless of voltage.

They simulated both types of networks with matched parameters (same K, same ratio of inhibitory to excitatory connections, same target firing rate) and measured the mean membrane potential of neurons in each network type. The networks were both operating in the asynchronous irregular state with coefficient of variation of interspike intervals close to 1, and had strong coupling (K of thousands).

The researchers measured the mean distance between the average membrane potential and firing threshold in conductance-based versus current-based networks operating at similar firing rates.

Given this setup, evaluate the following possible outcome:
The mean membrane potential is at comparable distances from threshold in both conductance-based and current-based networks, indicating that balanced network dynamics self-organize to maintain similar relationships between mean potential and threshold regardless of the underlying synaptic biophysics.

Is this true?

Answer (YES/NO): NO